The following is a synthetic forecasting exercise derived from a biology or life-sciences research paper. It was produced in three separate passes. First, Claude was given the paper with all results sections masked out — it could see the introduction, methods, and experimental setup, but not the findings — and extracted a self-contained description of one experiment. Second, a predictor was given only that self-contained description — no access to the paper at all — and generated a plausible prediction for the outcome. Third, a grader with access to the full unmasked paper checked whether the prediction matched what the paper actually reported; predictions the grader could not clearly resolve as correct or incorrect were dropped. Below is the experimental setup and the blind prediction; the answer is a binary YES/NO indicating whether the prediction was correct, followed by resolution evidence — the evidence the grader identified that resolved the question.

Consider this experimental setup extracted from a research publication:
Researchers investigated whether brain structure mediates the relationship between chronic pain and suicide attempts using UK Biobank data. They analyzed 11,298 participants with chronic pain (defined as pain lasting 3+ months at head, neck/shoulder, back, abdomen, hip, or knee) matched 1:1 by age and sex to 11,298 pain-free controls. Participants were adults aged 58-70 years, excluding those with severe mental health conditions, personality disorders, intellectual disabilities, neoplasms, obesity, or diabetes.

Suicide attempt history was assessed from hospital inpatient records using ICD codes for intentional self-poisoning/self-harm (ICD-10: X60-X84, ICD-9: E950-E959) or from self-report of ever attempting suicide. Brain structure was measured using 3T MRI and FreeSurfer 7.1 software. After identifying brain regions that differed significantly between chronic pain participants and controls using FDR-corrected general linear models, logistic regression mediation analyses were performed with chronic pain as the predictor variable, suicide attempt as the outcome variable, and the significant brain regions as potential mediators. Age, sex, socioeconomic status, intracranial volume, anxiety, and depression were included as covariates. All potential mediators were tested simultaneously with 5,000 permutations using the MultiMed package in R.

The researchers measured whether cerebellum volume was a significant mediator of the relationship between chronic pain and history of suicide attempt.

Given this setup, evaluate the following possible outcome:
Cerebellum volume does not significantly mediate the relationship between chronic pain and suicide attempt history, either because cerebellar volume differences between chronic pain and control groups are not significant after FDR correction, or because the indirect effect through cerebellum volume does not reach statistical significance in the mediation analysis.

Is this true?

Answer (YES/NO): NO